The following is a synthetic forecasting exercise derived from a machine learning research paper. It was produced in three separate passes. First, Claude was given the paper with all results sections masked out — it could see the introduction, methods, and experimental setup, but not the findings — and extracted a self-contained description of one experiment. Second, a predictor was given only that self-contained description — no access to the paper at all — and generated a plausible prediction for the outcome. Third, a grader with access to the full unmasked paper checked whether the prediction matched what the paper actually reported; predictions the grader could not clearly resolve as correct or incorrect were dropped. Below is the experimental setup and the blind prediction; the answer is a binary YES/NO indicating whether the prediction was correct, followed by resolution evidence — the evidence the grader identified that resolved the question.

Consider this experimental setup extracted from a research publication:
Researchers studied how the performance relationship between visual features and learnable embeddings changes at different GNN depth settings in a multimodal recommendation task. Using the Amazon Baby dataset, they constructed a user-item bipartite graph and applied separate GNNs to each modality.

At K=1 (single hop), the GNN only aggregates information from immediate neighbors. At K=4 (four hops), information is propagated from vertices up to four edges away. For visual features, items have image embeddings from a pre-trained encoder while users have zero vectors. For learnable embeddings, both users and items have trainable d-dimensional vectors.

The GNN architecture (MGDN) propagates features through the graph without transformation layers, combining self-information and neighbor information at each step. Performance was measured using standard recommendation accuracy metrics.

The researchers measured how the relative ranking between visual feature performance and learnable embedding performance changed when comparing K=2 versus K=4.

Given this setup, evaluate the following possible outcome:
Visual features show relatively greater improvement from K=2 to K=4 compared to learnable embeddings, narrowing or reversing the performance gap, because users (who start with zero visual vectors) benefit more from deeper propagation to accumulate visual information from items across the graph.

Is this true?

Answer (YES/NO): NO